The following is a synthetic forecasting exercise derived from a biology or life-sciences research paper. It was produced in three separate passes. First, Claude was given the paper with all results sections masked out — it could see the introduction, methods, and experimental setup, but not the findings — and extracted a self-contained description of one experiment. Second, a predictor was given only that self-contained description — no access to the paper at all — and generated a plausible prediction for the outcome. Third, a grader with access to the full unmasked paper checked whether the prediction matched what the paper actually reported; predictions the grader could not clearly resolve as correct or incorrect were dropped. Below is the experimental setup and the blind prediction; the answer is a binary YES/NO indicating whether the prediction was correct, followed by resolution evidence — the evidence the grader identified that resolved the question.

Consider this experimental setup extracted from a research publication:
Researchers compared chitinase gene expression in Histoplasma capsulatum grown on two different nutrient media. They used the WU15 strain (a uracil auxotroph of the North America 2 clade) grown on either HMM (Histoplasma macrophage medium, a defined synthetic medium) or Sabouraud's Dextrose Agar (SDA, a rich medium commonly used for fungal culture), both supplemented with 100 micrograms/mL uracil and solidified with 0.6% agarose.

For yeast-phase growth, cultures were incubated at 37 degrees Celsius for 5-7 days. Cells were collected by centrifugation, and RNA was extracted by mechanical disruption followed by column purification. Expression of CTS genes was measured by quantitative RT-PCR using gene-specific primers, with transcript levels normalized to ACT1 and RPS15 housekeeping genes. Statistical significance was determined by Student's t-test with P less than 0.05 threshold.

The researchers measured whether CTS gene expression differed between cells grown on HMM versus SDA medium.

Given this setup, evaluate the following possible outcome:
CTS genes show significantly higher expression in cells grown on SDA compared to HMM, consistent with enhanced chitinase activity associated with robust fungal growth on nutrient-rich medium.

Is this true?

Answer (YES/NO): NO